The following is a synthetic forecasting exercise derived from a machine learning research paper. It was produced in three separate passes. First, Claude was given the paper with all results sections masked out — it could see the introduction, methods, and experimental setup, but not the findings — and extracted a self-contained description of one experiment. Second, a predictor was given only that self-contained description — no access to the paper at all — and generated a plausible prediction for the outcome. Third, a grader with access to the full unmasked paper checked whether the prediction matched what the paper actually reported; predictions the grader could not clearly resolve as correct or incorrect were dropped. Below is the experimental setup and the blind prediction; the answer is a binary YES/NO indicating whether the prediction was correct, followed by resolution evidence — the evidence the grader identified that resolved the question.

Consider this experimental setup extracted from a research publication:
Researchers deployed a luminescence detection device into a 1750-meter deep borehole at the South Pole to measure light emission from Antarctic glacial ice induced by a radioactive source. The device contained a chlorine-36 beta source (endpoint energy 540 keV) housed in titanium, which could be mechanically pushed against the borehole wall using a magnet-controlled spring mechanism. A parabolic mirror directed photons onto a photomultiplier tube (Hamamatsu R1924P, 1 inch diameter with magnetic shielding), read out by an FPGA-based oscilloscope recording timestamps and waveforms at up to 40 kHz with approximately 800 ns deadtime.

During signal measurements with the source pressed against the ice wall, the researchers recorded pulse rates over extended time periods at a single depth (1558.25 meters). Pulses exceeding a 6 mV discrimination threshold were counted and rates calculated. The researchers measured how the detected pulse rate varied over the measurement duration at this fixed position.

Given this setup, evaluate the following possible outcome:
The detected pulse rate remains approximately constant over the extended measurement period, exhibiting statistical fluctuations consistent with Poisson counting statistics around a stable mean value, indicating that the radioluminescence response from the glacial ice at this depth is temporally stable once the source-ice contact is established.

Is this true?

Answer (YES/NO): YES